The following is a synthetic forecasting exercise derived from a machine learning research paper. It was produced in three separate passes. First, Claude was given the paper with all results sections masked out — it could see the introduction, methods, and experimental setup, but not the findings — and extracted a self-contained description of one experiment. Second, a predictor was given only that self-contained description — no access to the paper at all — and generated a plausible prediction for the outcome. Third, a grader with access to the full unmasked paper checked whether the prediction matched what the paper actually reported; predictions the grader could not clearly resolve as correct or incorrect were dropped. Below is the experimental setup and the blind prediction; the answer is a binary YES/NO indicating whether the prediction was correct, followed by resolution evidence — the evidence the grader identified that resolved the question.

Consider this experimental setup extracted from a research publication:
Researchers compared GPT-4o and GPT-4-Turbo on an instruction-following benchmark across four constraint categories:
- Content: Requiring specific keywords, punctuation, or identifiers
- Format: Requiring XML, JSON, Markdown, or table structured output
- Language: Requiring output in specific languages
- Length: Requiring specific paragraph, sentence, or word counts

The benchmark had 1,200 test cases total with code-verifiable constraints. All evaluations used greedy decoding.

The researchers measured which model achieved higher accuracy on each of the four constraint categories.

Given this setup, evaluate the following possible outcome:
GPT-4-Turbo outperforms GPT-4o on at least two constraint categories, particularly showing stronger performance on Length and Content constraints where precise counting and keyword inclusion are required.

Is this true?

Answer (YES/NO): YES